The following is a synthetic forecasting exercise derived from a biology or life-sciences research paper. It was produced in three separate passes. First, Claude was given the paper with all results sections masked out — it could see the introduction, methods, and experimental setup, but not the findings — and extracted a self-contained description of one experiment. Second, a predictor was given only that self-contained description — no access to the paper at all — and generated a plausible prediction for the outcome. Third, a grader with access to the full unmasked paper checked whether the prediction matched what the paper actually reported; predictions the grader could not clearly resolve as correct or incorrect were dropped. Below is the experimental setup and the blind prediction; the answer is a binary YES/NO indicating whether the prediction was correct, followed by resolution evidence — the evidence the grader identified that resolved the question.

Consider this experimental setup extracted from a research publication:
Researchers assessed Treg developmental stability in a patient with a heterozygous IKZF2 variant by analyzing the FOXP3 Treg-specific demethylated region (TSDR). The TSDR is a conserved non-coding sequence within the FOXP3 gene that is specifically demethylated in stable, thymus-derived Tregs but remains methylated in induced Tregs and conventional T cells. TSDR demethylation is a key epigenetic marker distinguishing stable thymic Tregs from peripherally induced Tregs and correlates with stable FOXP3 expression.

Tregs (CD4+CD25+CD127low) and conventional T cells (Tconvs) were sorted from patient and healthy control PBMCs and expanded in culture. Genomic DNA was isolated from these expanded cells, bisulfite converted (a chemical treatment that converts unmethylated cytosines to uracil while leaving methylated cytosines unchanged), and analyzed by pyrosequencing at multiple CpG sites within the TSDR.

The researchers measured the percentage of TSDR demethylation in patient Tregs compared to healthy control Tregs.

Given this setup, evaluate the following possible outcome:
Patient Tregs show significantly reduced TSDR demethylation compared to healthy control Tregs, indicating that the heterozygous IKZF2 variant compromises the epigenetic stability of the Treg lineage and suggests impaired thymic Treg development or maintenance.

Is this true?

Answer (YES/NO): NO